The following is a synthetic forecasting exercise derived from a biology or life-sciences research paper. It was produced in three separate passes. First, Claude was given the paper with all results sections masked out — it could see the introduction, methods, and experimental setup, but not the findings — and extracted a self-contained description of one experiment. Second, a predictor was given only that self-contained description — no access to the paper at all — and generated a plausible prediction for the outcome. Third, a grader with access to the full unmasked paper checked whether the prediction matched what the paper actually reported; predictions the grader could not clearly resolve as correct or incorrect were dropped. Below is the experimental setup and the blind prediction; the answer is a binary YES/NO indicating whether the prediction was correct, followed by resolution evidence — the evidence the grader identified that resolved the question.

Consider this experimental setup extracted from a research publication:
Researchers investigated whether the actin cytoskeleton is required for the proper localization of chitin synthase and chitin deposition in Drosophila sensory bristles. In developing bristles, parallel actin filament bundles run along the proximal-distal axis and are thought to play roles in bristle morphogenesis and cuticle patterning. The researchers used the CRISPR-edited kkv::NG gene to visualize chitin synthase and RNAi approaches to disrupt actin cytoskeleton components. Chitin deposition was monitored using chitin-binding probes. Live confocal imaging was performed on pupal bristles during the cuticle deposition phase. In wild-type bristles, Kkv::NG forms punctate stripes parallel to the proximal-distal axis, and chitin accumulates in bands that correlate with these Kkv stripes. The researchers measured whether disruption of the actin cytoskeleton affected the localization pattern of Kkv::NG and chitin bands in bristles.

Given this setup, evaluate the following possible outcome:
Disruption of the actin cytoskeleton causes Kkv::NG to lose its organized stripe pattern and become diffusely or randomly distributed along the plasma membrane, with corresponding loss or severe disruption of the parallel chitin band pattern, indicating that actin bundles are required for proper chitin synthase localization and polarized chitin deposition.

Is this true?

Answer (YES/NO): NO